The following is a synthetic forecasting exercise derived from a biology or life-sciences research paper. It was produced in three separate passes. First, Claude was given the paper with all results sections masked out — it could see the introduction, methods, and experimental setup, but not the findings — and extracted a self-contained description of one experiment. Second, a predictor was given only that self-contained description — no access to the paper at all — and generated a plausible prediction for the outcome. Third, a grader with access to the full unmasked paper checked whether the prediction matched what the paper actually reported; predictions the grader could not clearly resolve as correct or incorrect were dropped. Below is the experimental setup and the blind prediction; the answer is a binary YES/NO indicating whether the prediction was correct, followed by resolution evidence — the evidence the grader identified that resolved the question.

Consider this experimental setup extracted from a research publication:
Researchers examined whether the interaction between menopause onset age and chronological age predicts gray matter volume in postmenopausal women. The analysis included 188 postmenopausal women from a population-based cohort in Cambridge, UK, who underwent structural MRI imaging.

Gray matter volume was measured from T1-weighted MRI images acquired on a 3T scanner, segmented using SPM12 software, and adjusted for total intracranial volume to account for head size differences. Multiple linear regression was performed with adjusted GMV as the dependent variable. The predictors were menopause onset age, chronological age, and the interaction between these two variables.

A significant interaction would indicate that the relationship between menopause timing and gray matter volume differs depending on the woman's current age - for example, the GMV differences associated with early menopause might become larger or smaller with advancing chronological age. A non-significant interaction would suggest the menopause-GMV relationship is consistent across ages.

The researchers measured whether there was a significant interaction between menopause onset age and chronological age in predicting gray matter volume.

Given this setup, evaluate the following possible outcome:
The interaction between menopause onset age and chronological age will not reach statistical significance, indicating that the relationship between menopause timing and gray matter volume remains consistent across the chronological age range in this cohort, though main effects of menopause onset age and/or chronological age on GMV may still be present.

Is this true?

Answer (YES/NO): YES